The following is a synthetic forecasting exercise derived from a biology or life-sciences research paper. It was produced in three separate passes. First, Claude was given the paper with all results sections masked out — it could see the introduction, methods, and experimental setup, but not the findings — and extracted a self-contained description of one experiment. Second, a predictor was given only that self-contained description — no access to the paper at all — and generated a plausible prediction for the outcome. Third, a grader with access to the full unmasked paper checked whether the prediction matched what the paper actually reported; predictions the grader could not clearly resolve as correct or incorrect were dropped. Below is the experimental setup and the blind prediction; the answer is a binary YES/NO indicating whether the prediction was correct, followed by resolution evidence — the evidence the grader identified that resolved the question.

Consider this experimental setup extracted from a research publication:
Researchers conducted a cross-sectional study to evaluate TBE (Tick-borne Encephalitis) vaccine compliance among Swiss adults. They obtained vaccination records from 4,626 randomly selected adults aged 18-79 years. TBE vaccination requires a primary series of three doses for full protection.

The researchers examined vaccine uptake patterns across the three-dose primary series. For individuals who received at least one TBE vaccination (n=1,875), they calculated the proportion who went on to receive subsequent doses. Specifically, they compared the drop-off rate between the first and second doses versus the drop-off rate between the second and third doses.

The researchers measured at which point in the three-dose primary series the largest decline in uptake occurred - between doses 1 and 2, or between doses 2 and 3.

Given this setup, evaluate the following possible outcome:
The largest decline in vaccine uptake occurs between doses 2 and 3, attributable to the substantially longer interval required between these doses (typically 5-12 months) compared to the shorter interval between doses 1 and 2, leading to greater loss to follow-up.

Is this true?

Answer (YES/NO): YES